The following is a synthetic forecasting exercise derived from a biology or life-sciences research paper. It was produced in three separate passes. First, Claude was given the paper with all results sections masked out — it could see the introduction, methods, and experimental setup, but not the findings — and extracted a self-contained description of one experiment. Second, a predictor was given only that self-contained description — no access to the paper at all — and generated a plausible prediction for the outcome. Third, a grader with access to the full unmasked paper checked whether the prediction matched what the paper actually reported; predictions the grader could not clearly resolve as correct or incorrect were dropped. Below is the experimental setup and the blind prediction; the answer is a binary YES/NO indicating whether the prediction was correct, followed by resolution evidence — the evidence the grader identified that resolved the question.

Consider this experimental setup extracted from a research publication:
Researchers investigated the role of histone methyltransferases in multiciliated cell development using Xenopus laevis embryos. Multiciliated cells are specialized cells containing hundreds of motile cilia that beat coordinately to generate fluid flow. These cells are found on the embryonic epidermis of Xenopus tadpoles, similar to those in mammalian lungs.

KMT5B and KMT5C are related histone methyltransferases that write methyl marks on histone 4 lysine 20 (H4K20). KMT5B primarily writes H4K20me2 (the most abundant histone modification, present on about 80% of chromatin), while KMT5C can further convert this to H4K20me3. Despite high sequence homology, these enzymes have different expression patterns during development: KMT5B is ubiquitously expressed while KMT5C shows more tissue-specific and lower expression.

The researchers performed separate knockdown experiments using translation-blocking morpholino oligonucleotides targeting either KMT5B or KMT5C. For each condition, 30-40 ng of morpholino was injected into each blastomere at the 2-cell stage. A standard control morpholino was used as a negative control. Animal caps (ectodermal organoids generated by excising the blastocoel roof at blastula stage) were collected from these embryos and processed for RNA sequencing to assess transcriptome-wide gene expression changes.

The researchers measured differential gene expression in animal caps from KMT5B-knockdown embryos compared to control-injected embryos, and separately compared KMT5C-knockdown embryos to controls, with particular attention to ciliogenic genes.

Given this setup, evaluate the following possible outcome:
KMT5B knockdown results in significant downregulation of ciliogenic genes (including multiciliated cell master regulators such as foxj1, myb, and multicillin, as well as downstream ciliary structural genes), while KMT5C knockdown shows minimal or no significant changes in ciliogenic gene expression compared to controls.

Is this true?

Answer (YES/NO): NO